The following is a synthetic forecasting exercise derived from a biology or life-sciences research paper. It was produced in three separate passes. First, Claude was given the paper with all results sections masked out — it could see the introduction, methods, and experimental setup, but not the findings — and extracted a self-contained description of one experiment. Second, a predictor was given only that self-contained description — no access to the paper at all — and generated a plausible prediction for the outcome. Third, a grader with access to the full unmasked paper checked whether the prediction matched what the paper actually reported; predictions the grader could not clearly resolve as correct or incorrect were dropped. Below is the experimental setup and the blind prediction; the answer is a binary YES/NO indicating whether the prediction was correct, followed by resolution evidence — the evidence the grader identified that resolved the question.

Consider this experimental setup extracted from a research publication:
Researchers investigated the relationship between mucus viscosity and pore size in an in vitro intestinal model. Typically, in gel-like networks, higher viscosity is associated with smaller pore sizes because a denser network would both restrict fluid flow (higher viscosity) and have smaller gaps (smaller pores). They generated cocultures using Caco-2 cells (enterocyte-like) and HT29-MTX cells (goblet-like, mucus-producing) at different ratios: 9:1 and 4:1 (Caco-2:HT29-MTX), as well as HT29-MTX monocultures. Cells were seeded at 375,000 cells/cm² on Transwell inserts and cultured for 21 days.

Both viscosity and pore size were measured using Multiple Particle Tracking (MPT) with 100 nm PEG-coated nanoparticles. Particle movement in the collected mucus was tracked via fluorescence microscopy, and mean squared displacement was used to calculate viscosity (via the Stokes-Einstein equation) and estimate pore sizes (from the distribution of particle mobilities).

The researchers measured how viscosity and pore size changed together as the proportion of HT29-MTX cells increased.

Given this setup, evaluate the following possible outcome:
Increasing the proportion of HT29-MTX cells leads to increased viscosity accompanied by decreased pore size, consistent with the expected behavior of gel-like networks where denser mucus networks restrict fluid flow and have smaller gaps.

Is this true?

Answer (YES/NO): NO